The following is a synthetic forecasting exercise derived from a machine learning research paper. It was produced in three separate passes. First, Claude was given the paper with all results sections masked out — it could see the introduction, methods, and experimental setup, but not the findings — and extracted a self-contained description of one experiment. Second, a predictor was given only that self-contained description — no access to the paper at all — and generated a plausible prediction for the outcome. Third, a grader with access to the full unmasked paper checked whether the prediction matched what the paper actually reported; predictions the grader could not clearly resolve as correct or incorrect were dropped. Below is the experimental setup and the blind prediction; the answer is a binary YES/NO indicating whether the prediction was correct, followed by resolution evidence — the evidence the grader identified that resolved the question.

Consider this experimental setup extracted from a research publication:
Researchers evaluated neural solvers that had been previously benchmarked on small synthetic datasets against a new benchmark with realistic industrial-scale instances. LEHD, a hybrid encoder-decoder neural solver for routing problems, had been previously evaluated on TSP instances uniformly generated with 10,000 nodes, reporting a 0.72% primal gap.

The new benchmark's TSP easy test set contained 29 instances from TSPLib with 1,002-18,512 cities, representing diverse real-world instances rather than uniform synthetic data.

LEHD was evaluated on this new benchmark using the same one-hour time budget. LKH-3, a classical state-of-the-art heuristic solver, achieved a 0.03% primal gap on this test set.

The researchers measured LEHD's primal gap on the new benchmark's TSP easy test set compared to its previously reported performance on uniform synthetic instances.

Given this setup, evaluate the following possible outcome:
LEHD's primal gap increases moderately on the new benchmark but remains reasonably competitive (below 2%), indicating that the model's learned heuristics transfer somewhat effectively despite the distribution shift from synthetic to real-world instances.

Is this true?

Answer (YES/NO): NO